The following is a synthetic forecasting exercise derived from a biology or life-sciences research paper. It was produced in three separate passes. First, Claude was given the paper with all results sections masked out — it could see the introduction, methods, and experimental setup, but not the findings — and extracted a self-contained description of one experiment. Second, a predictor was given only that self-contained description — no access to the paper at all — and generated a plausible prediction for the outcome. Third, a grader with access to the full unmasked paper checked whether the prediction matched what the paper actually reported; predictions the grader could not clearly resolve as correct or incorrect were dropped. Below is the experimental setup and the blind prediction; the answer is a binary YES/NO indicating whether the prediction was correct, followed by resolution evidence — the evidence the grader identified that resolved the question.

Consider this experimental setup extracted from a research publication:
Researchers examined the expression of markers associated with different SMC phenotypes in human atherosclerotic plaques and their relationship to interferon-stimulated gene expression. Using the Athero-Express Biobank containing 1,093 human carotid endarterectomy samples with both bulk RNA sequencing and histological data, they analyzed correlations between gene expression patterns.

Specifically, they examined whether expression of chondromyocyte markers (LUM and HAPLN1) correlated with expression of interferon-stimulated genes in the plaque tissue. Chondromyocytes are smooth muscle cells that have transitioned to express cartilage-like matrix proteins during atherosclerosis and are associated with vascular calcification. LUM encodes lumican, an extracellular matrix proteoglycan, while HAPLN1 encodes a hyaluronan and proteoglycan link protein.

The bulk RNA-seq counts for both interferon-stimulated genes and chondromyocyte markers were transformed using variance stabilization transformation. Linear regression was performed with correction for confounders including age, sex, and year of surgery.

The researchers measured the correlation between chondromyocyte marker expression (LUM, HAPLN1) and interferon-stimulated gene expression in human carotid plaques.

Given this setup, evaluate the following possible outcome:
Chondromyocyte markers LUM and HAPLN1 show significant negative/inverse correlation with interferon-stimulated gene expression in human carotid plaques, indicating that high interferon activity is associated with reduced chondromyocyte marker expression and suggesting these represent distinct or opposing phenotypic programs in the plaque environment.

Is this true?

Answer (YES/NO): NO